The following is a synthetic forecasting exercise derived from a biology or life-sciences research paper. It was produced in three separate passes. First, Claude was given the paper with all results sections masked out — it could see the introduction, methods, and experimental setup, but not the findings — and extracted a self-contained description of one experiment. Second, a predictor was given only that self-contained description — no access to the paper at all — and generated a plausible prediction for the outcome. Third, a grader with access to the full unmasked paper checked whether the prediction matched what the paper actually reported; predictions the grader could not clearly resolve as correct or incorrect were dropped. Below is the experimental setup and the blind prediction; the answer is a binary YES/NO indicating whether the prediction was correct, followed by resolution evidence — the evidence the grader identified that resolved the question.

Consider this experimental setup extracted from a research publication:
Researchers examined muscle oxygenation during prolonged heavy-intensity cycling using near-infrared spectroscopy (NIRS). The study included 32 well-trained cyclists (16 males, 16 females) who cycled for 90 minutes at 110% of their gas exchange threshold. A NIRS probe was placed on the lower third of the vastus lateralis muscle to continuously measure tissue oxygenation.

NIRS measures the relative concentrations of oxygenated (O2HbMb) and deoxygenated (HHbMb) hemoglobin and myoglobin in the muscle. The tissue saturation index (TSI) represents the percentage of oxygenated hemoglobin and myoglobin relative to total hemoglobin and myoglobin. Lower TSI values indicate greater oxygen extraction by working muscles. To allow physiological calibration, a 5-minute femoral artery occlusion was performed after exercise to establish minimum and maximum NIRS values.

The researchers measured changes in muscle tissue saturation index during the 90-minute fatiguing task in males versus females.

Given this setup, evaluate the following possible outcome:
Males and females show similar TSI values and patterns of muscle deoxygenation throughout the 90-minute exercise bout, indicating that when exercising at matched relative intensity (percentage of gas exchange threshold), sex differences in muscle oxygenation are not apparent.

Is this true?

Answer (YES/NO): NO